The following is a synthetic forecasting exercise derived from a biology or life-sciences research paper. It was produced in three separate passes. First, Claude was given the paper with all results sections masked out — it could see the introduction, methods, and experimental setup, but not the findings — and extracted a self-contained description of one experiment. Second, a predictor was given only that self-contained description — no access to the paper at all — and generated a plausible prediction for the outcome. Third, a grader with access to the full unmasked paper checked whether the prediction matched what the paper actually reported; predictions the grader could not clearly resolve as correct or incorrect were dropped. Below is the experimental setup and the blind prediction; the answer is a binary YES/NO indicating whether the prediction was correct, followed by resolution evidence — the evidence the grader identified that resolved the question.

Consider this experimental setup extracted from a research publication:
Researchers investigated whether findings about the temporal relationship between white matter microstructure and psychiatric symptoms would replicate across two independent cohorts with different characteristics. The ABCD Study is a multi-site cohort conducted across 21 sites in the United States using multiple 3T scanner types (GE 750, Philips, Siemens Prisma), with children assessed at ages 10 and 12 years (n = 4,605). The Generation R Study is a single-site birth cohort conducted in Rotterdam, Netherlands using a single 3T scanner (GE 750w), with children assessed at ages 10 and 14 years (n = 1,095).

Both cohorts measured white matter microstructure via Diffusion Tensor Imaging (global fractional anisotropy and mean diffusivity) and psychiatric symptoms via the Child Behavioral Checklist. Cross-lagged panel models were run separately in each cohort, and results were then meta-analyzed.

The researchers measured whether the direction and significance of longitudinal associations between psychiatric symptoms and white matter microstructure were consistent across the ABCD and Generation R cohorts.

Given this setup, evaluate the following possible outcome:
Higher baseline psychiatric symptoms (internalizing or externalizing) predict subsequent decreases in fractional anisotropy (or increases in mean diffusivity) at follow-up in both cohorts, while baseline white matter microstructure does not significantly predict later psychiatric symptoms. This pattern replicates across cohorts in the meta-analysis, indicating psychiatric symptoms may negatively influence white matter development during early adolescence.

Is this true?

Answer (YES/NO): NO